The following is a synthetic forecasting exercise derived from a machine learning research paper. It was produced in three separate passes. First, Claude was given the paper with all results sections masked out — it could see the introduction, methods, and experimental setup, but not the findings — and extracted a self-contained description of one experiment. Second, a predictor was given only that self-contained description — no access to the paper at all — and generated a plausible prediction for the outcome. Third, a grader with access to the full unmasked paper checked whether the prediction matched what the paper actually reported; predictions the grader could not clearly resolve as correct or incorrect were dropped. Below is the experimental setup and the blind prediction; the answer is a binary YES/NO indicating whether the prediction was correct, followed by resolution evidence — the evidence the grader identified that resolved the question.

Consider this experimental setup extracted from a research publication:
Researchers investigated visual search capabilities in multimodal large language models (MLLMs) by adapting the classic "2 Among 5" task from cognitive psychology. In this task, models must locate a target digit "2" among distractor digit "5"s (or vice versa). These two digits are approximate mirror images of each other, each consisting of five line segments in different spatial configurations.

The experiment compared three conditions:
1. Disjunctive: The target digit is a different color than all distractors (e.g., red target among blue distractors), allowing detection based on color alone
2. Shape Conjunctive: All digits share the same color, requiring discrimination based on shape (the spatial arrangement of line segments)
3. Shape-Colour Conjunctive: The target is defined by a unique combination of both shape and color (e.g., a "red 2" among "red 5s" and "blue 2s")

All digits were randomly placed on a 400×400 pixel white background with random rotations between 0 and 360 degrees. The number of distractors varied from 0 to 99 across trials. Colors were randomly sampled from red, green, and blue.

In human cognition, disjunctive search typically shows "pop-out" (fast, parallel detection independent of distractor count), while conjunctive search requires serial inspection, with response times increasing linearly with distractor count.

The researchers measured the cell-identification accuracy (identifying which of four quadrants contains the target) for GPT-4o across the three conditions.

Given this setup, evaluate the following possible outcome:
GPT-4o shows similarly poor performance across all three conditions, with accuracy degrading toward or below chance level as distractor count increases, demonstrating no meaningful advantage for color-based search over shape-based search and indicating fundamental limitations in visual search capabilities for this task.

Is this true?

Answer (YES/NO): NO